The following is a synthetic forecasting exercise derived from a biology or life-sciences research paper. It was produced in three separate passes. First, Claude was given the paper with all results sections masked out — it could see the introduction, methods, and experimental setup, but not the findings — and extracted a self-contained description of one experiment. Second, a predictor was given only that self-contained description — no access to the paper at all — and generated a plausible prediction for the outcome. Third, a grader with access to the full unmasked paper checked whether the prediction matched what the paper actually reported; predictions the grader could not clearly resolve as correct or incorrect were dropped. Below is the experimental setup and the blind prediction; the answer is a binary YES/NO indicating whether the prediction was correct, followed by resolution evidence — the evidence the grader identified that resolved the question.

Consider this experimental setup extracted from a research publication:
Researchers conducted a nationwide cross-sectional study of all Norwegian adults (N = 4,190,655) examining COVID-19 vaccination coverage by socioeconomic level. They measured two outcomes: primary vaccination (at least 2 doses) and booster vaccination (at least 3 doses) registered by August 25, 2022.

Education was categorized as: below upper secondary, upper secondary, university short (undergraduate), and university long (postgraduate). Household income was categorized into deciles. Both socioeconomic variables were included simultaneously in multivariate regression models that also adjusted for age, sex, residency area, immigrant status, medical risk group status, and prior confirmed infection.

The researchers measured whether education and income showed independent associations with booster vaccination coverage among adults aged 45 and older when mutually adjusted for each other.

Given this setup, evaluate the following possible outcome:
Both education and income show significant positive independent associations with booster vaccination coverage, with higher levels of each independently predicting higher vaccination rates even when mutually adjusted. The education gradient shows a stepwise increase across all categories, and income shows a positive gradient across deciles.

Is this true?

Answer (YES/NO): YES